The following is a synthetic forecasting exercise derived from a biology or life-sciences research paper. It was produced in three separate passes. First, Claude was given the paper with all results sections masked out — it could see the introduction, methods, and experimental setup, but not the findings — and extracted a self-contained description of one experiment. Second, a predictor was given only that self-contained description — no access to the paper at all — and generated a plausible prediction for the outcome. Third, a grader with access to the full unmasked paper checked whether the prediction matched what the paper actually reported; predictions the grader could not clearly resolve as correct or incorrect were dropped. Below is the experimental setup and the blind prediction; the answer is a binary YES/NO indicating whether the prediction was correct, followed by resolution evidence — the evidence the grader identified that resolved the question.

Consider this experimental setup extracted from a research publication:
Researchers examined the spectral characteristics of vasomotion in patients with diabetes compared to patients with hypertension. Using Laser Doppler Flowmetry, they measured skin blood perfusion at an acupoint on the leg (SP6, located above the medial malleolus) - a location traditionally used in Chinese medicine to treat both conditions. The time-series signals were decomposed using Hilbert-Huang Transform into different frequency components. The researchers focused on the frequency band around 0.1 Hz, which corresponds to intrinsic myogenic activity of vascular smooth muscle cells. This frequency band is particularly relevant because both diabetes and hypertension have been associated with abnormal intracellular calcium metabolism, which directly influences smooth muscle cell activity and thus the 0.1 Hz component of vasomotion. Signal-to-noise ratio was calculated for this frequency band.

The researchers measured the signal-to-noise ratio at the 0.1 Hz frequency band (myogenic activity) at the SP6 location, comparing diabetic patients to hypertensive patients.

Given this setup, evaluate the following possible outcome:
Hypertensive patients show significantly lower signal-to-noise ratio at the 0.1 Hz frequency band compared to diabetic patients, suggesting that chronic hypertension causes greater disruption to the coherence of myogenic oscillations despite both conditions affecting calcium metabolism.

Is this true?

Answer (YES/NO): NO